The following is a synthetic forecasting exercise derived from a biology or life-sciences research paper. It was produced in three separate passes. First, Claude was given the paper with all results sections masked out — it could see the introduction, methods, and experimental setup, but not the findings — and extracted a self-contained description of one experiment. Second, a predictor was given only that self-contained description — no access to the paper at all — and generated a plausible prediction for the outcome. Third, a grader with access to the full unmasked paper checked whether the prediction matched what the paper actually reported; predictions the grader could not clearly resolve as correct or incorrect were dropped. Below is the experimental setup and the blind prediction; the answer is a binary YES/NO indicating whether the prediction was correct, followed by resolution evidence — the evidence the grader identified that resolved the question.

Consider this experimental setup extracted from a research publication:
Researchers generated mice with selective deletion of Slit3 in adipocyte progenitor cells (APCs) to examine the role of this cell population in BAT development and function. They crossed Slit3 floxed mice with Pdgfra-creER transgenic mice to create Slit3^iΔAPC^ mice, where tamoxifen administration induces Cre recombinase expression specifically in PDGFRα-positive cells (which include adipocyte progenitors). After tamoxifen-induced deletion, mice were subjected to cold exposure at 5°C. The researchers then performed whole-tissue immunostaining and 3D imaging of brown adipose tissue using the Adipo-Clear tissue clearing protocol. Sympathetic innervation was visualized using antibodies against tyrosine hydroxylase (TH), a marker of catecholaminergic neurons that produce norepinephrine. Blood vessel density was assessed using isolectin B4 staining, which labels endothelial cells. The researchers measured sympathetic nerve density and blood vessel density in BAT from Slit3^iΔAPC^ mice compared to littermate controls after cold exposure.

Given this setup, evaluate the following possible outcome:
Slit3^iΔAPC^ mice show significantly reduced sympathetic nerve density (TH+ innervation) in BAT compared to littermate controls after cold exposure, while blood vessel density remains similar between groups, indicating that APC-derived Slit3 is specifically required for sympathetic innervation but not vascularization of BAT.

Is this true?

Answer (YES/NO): NO